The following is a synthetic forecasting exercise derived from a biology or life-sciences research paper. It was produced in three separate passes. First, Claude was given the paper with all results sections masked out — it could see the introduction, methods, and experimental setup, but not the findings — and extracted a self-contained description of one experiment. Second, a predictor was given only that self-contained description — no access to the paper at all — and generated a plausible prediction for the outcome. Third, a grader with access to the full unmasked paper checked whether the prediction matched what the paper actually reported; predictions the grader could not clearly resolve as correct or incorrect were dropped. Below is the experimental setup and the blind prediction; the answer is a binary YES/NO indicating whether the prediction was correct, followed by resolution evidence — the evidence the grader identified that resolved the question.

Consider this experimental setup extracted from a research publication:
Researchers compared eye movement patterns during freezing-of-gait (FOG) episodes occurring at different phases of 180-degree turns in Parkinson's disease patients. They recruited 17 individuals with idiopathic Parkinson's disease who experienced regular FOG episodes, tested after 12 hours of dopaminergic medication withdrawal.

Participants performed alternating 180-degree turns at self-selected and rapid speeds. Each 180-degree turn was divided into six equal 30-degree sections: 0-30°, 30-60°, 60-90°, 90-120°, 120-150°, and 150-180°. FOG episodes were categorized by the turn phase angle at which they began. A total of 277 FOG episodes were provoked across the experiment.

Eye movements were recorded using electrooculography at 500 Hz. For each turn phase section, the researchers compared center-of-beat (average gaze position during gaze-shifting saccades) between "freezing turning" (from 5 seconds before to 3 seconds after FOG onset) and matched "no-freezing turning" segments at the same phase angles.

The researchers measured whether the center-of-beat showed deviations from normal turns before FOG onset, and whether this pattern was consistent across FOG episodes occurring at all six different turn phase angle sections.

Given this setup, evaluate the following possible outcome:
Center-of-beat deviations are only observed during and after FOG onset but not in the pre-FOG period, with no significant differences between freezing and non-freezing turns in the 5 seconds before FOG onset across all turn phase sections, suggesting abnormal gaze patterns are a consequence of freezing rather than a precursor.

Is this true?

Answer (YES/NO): NO